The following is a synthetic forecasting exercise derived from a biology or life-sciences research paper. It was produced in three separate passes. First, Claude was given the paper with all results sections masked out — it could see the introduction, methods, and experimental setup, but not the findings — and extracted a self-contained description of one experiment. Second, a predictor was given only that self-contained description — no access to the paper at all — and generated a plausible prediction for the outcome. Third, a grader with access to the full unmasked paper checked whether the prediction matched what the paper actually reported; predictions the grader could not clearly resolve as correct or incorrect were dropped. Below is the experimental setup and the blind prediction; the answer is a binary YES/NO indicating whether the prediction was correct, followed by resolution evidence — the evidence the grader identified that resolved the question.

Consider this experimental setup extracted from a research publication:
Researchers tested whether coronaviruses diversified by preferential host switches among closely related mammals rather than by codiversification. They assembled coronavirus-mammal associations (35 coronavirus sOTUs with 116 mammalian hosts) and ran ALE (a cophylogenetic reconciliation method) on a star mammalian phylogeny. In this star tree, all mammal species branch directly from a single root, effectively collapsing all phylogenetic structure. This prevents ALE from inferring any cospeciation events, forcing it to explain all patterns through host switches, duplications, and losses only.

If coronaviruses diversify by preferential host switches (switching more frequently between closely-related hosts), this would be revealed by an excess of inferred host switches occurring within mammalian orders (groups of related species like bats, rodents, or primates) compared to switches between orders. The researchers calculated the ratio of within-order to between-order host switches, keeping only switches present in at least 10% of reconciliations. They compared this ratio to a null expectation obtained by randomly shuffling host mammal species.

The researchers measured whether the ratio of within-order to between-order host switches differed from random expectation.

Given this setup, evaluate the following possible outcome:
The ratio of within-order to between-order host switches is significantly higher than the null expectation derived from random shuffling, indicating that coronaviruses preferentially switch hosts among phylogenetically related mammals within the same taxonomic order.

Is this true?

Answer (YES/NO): YES